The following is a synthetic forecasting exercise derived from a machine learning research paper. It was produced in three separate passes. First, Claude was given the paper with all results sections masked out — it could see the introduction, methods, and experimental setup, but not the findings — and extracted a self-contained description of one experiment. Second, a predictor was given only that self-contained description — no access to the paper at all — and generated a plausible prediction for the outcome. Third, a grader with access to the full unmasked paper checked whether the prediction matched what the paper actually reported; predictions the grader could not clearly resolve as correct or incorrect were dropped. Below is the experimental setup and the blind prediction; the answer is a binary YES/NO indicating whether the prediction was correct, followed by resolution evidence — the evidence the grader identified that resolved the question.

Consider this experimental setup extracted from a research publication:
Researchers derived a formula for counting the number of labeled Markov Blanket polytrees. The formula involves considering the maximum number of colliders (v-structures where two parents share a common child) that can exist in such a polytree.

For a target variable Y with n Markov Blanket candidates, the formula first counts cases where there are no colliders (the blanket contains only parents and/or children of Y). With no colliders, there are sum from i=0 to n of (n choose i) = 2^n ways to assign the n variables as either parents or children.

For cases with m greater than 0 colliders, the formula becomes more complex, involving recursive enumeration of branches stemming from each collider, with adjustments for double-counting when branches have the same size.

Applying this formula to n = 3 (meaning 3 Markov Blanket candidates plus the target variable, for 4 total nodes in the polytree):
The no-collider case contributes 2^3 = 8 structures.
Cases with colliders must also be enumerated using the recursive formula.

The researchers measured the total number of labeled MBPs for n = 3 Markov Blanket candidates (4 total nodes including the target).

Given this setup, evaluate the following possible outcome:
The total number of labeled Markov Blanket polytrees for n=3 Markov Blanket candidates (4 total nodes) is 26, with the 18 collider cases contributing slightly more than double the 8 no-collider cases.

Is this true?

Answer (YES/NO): NO